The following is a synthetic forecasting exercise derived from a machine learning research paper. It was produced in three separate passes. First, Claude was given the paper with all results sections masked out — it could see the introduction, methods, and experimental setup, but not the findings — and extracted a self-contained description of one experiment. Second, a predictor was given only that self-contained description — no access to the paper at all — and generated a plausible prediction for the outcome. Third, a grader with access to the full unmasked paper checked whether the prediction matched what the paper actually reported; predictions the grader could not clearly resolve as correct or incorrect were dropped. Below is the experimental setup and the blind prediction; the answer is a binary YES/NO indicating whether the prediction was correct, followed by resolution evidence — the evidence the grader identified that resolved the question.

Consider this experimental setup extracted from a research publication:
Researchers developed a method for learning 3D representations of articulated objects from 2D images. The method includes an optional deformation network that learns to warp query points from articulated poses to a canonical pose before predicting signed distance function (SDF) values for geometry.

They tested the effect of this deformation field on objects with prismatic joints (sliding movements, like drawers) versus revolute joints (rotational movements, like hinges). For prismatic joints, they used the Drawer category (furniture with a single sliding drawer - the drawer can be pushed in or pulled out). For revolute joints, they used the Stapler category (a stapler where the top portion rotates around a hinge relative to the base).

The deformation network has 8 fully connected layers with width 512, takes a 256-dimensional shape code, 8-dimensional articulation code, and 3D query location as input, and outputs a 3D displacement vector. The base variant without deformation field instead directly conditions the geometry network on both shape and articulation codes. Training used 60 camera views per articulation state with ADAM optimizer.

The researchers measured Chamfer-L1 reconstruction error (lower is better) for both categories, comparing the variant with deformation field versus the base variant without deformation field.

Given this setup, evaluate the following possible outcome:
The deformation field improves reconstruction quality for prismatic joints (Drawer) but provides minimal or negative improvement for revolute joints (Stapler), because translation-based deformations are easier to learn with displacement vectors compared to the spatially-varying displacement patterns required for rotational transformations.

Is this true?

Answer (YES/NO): NO